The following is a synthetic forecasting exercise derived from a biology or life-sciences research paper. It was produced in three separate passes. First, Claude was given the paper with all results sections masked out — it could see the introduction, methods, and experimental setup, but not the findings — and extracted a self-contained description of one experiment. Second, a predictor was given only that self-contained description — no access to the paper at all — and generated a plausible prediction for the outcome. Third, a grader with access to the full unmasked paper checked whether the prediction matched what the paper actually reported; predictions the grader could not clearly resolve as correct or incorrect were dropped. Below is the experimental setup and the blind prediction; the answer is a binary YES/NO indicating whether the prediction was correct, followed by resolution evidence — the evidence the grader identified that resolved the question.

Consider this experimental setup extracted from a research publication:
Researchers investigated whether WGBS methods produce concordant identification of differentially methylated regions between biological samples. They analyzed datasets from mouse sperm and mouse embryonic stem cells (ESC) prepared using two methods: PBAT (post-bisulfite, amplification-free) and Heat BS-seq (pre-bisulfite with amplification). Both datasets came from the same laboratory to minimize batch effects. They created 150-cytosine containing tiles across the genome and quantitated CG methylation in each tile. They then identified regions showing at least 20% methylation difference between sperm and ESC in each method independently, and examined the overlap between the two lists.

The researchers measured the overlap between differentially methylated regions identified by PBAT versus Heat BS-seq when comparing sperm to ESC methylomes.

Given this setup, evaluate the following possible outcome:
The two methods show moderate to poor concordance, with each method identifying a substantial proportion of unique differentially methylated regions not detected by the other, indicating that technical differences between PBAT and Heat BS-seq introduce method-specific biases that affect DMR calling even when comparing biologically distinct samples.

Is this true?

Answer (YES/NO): YES